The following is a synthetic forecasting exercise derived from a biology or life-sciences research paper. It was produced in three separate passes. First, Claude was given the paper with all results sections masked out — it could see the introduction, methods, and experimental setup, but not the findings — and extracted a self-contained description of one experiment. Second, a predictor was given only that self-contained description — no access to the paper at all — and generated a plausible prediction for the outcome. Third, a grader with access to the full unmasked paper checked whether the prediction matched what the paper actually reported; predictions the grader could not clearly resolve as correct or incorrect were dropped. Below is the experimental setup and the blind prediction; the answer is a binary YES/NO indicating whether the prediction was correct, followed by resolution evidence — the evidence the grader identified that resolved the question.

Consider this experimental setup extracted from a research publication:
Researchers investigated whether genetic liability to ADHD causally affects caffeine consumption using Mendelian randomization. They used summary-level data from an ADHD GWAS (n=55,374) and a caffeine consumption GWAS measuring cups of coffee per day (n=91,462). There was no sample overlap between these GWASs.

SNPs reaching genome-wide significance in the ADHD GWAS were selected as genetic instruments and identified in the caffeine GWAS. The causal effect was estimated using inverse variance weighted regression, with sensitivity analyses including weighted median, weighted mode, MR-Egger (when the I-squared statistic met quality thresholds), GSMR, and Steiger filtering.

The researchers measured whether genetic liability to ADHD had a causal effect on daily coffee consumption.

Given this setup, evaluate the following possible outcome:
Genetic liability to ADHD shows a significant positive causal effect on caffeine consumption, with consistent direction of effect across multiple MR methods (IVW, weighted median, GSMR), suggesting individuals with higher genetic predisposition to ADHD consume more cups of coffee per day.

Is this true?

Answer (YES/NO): NO